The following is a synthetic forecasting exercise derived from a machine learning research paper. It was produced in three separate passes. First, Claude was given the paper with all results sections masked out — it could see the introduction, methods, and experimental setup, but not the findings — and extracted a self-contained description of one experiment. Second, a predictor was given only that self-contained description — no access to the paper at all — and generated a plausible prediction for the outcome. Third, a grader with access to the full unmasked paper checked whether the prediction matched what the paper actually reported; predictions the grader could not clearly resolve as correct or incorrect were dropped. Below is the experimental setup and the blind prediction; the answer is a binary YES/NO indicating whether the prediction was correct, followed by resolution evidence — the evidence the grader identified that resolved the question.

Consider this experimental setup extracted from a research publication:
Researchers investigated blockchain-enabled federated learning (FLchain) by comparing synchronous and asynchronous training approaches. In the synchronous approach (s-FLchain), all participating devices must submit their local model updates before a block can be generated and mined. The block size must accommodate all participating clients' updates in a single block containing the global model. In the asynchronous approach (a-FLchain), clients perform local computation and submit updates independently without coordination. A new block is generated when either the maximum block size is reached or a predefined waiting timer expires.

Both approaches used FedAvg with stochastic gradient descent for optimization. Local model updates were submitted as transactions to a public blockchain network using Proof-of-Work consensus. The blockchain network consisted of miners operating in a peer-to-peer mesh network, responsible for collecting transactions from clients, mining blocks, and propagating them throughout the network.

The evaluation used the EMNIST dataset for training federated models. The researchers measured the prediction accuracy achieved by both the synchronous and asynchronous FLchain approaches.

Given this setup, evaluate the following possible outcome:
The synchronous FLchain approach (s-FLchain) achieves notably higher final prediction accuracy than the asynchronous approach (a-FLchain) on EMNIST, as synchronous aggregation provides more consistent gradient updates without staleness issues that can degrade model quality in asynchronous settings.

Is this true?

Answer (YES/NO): YES